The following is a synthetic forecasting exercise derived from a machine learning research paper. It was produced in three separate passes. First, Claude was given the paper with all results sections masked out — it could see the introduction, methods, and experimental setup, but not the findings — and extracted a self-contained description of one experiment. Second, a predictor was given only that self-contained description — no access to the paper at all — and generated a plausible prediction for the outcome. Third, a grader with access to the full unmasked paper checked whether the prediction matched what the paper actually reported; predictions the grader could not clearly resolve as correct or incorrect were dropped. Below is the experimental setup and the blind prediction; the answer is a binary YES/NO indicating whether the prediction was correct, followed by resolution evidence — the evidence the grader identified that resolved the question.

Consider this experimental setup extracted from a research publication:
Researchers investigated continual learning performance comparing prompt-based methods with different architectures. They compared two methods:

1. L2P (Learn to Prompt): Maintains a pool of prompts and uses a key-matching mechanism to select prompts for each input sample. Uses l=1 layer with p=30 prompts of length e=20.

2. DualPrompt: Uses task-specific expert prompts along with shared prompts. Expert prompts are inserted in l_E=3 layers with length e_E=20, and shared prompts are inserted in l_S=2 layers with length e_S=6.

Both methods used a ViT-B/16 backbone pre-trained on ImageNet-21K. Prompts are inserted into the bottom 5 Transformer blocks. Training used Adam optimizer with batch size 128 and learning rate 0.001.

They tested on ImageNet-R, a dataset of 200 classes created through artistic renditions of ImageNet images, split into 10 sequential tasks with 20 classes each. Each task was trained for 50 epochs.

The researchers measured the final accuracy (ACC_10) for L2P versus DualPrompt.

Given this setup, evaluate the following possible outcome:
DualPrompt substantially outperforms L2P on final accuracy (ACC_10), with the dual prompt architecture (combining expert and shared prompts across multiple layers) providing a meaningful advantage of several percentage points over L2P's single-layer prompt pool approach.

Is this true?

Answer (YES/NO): NO